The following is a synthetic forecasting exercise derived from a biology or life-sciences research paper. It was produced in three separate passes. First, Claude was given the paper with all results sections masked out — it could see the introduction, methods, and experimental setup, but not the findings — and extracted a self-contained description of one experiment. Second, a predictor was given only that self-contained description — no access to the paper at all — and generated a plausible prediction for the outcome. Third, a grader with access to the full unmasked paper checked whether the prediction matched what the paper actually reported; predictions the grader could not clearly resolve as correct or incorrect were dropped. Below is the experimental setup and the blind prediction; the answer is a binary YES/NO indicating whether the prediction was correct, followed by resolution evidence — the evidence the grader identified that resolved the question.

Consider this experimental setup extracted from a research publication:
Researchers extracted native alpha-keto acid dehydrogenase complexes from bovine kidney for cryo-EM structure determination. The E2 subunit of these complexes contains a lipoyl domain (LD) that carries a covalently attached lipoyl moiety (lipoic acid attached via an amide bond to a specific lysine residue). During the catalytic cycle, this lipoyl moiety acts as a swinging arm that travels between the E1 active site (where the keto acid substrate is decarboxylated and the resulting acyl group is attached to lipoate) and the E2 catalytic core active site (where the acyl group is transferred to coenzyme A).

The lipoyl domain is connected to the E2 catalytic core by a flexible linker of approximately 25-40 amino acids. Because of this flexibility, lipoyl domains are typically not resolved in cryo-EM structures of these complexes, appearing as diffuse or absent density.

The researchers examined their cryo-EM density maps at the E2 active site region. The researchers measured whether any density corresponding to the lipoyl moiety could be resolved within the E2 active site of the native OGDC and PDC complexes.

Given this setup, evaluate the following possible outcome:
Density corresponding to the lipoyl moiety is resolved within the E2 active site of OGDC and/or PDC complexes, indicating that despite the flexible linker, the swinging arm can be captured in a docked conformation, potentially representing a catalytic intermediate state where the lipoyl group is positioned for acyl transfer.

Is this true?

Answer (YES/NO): YES